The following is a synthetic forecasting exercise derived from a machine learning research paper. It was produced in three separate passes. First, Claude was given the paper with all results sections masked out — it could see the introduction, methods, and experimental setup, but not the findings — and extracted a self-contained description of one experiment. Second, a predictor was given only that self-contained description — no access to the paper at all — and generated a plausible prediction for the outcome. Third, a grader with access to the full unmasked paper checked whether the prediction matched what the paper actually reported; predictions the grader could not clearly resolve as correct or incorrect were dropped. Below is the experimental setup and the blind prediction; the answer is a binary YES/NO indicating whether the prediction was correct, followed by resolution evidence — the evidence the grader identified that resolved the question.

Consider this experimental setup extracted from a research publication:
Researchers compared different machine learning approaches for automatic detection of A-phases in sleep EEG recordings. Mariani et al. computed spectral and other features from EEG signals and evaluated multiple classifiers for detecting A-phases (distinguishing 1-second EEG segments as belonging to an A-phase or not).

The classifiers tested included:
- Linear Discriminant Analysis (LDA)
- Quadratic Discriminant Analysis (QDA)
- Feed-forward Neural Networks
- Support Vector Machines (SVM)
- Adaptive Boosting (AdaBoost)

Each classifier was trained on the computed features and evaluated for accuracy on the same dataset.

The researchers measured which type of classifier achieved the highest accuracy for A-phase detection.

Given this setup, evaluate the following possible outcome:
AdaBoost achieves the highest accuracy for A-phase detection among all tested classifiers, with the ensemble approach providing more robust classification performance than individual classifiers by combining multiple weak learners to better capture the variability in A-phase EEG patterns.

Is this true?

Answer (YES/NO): NO